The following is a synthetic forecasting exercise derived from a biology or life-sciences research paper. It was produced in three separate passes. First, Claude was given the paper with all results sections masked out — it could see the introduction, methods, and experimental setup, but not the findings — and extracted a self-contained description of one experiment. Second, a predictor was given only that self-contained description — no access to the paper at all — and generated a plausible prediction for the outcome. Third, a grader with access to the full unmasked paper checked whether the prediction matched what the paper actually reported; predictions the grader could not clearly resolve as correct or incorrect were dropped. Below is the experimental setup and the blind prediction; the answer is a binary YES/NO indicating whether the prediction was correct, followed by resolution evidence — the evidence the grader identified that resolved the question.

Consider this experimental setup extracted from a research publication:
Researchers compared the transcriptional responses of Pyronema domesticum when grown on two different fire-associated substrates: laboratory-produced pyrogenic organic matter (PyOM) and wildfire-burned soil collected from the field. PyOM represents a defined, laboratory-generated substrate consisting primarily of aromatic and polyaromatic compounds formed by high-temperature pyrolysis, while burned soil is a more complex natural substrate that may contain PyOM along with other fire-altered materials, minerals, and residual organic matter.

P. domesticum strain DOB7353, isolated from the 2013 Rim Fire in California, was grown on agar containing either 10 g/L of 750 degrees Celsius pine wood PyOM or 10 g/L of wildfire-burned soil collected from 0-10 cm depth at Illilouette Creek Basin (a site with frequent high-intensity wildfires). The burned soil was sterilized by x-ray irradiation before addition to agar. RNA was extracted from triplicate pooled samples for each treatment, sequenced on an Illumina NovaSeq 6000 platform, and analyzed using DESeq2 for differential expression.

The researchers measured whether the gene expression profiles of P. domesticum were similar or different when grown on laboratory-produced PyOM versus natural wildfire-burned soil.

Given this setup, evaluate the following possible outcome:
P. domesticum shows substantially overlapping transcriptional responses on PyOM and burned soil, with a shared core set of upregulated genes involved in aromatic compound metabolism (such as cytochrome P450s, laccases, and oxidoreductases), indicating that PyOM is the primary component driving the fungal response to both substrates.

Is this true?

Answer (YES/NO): NO